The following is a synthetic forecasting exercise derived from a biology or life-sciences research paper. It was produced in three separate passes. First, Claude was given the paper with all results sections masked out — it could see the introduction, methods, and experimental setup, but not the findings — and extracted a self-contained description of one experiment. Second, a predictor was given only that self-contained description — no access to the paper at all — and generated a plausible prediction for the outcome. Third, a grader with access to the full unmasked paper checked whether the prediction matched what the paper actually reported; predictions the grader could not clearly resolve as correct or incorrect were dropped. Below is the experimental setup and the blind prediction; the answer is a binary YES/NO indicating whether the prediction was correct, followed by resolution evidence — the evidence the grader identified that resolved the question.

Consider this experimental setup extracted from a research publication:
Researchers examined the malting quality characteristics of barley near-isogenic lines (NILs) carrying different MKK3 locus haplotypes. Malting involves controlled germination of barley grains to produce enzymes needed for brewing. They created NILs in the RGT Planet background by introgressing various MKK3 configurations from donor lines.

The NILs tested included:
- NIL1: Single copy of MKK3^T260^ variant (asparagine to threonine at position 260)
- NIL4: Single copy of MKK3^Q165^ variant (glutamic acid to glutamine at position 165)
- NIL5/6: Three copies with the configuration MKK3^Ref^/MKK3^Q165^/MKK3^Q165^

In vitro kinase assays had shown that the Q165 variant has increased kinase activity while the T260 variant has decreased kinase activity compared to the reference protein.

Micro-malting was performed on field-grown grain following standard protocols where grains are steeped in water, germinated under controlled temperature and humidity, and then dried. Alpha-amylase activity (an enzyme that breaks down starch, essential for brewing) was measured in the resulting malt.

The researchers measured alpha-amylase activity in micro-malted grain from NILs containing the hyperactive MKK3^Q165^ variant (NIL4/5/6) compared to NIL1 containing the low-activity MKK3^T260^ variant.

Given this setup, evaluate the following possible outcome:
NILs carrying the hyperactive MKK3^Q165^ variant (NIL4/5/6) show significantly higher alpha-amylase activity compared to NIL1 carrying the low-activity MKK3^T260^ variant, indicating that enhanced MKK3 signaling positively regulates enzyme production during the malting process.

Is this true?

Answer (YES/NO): YES